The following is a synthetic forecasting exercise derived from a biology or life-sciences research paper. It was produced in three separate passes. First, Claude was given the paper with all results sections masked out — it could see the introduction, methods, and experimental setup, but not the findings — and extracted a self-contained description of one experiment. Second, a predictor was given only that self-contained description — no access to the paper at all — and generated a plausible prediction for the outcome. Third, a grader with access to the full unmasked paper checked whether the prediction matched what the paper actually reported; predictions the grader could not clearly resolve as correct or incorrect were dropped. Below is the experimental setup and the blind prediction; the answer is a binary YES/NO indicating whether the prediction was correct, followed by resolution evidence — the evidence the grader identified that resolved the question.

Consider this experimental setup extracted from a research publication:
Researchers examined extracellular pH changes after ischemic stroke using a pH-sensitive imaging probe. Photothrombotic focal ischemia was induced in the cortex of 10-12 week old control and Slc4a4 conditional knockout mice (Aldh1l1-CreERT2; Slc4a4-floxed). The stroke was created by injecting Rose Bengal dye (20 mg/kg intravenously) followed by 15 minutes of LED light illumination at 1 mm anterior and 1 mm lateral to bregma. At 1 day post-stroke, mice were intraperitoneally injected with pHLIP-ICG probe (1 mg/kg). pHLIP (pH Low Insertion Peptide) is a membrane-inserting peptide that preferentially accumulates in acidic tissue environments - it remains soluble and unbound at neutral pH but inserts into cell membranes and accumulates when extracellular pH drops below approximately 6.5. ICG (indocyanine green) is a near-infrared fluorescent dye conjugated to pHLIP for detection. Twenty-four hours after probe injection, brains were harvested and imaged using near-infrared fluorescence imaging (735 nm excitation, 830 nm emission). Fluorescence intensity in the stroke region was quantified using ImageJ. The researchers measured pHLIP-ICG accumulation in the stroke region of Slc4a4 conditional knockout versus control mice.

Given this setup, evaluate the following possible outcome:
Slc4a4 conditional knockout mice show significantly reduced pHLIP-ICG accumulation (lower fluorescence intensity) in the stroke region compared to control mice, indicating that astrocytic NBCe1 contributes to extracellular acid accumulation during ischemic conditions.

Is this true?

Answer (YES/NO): NO